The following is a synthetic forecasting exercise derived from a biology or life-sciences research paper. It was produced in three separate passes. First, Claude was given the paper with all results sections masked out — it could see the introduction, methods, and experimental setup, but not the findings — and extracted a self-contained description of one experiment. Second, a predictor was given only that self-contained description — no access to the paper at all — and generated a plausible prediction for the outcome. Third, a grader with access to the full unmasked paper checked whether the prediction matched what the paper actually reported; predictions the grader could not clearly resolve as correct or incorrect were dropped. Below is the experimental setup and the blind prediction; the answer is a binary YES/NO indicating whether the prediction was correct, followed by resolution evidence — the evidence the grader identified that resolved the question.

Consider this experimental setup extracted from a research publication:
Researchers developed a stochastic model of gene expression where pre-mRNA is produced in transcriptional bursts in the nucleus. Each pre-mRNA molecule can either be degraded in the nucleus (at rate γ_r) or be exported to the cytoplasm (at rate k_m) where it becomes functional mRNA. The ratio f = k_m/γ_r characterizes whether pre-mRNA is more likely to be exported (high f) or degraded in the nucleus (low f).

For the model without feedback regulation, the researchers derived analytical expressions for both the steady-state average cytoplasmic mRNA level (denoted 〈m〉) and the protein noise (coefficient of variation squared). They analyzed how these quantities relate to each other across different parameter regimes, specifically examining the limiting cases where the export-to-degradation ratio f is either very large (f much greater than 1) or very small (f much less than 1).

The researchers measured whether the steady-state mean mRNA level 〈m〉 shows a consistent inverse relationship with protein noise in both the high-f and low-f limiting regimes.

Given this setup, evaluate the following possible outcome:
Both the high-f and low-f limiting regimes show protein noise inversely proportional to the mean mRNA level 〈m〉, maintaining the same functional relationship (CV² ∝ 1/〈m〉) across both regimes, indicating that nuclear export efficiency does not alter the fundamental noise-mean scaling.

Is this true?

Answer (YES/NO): YES